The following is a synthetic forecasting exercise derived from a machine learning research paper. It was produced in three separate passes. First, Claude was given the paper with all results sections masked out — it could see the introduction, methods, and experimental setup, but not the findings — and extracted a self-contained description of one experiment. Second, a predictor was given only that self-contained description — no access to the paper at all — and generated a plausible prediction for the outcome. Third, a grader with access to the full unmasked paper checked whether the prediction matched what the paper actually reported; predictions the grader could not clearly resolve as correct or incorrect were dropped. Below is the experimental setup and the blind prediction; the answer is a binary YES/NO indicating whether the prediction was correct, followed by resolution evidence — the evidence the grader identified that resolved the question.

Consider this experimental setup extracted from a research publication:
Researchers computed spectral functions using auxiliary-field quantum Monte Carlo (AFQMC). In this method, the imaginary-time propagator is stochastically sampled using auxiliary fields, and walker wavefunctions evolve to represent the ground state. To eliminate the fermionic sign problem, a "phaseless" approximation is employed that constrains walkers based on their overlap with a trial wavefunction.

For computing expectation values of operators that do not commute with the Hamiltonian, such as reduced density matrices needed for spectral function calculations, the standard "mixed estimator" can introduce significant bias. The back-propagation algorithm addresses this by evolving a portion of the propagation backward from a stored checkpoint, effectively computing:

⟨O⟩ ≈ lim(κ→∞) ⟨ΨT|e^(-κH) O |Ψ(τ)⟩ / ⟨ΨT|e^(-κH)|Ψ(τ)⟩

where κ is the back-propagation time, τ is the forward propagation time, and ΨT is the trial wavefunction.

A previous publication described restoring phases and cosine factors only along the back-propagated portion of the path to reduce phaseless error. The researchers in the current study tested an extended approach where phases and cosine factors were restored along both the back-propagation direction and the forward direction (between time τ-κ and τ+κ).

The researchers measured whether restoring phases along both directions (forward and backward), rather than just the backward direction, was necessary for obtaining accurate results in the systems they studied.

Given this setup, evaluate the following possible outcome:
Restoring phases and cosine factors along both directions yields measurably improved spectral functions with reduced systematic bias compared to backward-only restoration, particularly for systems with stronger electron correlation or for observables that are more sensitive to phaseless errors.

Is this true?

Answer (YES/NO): NO